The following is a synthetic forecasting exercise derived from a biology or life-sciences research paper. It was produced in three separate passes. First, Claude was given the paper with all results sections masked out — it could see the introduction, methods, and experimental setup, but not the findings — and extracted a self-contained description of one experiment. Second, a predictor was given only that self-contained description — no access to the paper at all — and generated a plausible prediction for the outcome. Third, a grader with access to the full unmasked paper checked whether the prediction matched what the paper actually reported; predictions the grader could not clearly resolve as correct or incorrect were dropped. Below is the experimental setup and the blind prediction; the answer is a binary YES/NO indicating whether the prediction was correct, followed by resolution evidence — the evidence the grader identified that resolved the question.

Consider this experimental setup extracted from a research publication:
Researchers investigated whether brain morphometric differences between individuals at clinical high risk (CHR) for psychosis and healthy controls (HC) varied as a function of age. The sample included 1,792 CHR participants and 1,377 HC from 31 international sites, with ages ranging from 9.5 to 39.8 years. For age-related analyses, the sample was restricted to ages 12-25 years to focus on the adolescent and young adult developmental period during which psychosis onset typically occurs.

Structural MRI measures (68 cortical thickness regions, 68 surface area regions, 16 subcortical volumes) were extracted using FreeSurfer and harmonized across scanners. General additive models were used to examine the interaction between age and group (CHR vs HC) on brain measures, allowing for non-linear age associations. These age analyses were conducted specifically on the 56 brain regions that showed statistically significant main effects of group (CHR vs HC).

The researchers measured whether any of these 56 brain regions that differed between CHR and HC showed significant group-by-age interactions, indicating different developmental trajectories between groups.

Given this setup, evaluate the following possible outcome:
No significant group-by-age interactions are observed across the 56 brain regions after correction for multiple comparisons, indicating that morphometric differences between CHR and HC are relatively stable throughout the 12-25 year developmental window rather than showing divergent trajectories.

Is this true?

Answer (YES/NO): YES